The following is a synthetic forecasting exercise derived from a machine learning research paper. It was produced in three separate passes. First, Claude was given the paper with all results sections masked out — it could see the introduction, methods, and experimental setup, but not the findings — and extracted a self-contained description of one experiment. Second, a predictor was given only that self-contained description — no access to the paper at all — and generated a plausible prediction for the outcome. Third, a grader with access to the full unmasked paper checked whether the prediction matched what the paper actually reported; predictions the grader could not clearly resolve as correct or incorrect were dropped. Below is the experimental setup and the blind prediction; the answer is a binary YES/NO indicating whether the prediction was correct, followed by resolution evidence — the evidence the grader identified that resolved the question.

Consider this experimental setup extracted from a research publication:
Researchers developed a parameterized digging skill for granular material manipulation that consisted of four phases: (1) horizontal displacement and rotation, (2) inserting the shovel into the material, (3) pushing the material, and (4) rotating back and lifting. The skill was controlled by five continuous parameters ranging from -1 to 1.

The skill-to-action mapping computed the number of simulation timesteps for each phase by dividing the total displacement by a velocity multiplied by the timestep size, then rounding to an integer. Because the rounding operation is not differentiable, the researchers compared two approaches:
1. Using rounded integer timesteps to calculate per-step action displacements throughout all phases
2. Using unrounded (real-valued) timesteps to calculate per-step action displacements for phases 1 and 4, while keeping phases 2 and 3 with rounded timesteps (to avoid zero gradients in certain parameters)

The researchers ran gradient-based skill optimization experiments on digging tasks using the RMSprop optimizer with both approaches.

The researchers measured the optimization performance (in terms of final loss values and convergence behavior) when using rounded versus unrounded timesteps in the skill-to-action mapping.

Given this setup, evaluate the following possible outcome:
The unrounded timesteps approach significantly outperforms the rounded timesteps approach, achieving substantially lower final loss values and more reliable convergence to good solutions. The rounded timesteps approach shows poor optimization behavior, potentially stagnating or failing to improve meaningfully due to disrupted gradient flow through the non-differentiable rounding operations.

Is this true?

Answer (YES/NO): NO